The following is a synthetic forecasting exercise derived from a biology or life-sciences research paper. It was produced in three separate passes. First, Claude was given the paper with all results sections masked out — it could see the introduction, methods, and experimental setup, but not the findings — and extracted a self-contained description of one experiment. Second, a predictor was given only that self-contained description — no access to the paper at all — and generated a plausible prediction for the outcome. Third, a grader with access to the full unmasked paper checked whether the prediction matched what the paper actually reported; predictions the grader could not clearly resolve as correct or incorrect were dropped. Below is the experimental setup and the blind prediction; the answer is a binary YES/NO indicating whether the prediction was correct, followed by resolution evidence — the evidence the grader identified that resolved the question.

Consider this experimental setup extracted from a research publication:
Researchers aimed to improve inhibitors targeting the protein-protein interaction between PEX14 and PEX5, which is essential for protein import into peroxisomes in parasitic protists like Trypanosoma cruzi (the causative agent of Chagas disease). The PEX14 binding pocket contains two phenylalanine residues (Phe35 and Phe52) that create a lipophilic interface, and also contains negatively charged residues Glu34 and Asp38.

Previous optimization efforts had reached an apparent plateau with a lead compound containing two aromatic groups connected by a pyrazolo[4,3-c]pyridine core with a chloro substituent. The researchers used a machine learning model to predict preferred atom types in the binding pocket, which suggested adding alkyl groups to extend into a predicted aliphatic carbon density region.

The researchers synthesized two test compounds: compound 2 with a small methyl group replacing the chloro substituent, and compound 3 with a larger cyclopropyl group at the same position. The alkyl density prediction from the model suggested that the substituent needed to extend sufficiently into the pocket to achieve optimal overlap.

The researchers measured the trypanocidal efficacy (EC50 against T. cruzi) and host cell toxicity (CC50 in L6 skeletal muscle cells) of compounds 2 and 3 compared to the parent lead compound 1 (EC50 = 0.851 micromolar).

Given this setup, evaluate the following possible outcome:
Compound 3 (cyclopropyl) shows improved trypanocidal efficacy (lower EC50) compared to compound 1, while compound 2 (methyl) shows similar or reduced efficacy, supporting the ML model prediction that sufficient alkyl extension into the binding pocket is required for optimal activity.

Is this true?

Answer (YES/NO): YES